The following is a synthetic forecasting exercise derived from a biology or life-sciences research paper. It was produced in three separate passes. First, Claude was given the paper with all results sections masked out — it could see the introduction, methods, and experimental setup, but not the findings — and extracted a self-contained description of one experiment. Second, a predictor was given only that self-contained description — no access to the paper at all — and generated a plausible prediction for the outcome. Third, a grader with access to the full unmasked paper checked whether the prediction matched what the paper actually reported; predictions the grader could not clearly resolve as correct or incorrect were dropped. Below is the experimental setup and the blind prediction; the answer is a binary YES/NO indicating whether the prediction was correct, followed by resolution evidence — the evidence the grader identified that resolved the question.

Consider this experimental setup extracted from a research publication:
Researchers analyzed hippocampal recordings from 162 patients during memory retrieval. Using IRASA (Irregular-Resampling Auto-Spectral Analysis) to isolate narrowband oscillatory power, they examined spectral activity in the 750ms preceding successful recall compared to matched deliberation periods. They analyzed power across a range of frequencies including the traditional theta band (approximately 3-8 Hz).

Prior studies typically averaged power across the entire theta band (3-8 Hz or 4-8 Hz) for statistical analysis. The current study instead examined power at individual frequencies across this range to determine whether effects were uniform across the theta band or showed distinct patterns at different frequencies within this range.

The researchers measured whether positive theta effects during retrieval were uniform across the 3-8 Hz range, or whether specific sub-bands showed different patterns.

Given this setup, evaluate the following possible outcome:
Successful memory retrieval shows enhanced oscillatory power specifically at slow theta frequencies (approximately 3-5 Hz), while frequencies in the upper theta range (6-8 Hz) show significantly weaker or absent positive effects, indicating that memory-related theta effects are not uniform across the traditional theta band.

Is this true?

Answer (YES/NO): NO